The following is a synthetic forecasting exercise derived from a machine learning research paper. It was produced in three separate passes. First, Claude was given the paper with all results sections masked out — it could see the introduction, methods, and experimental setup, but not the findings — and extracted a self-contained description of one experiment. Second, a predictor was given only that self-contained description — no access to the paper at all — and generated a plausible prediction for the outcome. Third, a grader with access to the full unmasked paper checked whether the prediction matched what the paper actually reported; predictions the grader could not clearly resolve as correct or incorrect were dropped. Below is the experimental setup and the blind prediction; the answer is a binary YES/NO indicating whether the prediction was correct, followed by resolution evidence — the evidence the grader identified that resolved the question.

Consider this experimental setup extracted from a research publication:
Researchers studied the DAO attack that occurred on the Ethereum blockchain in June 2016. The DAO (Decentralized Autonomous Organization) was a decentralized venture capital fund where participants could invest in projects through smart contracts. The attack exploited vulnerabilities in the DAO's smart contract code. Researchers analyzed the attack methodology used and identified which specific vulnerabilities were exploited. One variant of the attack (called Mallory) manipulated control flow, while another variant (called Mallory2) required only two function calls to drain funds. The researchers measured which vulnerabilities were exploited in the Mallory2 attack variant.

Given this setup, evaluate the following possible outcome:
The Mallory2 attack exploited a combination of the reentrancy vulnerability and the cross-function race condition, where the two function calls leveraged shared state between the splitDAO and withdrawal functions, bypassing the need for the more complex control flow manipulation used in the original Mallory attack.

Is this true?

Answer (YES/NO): NO